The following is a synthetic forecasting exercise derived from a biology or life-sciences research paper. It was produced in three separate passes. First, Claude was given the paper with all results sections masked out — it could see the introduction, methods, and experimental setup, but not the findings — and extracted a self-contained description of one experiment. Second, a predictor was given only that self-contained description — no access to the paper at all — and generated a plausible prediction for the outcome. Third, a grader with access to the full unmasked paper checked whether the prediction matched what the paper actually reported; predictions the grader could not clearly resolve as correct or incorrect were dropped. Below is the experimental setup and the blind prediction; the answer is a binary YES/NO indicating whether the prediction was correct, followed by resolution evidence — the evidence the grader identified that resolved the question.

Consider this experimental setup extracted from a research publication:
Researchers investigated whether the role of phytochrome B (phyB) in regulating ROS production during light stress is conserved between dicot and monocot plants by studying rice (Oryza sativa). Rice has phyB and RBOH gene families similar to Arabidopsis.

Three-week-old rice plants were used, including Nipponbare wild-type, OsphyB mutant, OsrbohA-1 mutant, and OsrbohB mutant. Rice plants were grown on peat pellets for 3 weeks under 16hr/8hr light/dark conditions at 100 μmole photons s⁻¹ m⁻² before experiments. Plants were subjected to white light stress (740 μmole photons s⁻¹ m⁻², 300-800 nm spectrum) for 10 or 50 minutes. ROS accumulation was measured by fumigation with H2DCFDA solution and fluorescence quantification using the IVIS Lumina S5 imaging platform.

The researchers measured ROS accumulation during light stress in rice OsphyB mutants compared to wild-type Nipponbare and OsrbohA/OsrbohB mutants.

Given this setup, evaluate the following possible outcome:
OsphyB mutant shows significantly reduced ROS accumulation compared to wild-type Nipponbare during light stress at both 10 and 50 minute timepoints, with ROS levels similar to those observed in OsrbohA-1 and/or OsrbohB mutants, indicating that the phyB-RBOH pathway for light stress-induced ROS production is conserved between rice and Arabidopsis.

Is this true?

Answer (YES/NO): NO